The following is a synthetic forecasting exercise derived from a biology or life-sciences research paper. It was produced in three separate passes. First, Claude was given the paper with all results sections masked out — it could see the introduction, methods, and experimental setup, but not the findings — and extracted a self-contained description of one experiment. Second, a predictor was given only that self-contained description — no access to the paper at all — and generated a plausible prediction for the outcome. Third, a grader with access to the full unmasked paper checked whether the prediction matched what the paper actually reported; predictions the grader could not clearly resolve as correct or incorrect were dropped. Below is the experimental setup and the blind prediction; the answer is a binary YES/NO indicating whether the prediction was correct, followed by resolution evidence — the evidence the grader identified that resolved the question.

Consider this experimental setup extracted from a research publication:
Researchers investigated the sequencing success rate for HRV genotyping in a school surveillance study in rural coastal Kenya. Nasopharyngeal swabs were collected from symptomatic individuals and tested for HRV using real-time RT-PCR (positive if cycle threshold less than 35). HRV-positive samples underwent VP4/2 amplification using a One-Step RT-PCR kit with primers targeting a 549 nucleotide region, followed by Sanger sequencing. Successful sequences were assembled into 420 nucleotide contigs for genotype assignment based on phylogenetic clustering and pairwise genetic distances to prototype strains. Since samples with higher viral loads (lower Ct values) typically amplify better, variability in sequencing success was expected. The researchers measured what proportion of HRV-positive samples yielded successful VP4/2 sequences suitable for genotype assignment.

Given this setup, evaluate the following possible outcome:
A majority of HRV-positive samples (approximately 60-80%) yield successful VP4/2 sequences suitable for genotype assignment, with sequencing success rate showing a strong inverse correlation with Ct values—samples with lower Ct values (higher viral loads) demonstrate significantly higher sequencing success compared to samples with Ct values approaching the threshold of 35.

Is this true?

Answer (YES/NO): NO